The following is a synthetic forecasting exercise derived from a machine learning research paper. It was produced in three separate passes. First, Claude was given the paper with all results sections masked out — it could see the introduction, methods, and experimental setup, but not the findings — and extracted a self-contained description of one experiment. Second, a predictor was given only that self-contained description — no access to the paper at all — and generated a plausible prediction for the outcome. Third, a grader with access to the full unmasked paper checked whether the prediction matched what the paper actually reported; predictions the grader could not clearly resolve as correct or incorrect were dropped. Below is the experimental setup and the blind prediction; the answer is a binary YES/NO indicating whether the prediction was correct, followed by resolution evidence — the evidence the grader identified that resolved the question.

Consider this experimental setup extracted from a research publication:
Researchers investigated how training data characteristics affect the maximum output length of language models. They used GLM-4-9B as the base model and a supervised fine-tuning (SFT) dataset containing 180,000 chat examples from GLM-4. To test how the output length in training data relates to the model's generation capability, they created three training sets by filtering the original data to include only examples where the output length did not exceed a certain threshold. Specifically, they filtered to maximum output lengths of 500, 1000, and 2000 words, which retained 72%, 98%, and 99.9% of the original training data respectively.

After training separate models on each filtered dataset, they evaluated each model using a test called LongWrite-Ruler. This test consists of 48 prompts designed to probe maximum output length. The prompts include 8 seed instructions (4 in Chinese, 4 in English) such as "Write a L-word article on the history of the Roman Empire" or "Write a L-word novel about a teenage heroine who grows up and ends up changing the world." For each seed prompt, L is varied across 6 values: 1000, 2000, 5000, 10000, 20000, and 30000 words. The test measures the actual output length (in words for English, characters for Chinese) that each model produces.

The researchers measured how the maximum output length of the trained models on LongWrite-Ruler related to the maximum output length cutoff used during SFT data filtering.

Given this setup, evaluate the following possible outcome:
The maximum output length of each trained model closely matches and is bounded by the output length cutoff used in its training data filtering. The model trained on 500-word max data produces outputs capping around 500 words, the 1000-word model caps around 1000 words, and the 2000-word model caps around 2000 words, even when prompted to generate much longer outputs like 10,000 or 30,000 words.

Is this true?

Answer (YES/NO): NO